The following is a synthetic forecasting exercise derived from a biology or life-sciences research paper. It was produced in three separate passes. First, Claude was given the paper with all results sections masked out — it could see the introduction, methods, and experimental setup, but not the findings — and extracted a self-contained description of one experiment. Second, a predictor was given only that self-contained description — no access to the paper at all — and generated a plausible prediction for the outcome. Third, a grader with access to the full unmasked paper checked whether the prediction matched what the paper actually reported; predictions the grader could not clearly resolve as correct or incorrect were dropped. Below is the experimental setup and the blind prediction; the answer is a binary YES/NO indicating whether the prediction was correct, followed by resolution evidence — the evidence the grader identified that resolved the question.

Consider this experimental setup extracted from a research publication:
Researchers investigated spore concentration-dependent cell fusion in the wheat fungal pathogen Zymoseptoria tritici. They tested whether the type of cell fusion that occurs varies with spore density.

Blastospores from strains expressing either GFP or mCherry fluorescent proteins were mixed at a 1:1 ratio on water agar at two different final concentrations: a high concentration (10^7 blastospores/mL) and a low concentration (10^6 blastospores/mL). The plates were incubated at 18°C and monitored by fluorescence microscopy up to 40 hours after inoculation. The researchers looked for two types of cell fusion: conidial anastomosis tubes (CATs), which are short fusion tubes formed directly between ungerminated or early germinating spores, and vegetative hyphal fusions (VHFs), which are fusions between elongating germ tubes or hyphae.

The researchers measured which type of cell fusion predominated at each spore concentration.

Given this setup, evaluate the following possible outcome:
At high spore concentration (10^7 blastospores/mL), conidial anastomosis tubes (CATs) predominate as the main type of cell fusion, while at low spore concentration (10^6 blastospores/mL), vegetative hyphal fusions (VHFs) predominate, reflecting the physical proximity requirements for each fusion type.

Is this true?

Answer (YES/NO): YES